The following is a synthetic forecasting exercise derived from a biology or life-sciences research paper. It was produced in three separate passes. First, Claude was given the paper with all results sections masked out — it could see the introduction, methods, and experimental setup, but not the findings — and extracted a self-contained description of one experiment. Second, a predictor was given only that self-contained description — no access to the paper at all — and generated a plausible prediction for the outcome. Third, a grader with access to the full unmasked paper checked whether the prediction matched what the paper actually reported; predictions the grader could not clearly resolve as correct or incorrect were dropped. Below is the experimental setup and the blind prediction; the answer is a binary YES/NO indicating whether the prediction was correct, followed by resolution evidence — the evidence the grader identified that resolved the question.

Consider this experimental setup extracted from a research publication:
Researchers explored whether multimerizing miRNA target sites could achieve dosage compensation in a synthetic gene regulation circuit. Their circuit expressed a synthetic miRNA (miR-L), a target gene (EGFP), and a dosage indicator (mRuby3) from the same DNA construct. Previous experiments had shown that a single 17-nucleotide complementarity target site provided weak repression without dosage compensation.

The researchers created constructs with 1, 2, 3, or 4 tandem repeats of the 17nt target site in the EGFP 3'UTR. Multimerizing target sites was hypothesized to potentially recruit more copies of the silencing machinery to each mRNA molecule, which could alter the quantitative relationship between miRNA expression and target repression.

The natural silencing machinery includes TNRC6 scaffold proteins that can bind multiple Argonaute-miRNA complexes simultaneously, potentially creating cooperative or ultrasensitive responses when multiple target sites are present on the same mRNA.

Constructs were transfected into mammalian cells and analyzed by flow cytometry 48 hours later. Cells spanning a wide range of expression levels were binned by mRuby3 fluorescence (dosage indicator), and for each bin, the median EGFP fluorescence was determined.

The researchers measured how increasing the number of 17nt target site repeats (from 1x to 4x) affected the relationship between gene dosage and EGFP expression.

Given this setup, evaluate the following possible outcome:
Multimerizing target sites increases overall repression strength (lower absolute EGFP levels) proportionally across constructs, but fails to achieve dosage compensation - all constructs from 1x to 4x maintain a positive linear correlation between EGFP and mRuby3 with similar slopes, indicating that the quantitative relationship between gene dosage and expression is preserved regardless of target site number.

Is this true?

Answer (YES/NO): NO